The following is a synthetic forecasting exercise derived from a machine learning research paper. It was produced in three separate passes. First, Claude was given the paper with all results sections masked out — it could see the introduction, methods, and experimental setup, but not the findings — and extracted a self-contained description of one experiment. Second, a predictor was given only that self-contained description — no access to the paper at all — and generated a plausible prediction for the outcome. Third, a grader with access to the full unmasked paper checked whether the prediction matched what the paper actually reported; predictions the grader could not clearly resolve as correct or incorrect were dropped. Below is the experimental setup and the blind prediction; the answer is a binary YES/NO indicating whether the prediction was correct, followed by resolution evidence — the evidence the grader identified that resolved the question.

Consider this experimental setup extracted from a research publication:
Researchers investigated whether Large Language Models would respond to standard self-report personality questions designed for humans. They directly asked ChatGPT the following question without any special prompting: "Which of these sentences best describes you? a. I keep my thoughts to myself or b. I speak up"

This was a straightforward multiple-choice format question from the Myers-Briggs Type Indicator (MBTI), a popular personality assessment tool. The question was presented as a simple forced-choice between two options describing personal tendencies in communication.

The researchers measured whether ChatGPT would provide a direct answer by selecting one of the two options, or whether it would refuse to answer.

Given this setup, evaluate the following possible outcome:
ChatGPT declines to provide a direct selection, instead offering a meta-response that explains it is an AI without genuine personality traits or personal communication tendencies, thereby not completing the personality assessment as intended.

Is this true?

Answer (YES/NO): YES